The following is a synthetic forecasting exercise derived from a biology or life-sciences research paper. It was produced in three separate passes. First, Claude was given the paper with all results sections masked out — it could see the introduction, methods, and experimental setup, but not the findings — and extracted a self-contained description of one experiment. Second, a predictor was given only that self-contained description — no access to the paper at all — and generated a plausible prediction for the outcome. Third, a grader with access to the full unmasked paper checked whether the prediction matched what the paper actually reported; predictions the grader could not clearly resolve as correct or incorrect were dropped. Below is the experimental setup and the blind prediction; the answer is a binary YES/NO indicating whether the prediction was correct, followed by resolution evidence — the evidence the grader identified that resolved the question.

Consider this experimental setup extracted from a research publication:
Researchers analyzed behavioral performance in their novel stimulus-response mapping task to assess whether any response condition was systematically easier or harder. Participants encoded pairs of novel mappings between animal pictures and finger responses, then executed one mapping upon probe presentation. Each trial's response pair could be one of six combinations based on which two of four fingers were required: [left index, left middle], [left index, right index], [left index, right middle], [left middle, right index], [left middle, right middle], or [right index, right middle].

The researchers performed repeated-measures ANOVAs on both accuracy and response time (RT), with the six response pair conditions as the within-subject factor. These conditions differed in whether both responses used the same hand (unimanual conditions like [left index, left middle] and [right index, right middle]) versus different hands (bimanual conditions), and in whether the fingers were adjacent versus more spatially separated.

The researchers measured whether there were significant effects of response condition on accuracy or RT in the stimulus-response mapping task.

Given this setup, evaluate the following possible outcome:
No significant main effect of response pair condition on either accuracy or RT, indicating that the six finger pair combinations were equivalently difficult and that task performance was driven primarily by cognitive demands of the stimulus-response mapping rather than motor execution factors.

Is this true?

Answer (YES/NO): YES